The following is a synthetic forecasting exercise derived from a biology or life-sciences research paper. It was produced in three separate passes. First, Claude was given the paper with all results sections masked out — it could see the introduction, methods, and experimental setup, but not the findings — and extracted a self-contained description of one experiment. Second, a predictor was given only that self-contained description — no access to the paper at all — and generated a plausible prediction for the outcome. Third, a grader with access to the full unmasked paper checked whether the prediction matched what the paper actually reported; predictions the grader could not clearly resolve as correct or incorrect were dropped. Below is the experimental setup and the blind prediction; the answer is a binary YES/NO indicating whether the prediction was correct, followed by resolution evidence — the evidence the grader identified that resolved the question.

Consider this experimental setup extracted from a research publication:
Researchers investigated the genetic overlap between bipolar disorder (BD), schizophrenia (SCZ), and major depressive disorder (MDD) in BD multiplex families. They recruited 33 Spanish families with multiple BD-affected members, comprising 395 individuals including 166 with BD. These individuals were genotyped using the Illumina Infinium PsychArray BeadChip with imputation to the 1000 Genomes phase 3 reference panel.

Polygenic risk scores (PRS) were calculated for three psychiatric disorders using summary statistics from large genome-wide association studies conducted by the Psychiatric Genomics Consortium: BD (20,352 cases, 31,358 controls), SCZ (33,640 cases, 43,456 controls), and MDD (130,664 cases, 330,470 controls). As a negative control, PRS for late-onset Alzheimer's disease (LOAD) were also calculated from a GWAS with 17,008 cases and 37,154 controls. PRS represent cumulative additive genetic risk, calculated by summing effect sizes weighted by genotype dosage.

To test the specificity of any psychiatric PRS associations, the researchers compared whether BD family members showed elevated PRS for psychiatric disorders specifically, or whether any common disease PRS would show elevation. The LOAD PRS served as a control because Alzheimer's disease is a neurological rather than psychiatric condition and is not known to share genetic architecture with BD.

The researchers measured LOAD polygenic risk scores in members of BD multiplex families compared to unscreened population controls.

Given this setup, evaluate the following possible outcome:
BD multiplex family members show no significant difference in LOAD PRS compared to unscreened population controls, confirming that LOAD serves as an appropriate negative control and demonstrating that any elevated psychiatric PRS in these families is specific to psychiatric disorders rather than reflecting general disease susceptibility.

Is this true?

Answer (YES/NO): YES